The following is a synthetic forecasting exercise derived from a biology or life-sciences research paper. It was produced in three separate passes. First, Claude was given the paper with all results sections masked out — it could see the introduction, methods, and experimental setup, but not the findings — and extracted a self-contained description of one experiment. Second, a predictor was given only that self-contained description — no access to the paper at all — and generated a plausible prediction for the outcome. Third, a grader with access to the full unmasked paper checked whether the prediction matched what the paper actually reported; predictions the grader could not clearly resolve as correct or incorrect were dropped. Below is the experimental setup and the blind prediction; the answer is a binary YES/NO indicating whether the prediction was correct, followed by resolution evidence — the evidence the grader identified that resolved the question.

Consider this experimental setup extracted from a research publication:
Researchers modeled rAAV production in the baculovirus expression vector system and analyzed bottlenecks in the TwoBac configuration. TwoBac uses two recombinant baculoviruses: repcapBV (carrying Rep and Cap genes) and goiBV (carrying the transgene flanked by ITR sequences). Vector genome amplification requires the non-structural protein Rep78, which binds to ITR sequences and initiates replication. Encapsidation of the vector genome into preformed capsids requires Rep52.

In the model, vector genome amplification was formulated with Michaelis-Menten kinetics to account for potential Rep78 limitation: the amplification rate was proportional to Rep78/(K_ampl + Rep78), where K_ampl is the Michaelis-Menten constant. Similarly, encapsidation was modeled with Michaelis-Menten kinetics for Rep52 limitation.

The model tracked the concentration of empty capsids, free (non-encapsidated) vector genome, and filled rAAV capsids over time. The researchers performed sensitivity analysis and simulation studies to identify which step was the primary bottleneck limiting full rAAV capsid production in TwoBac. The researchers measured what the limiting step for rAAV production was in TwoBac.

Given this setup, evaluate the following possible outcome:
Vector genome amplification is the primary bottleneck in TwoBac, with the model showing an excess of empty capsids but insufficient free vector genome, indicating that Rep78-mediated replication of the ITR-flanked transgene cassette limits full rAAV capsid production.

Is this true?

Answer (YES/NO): YES